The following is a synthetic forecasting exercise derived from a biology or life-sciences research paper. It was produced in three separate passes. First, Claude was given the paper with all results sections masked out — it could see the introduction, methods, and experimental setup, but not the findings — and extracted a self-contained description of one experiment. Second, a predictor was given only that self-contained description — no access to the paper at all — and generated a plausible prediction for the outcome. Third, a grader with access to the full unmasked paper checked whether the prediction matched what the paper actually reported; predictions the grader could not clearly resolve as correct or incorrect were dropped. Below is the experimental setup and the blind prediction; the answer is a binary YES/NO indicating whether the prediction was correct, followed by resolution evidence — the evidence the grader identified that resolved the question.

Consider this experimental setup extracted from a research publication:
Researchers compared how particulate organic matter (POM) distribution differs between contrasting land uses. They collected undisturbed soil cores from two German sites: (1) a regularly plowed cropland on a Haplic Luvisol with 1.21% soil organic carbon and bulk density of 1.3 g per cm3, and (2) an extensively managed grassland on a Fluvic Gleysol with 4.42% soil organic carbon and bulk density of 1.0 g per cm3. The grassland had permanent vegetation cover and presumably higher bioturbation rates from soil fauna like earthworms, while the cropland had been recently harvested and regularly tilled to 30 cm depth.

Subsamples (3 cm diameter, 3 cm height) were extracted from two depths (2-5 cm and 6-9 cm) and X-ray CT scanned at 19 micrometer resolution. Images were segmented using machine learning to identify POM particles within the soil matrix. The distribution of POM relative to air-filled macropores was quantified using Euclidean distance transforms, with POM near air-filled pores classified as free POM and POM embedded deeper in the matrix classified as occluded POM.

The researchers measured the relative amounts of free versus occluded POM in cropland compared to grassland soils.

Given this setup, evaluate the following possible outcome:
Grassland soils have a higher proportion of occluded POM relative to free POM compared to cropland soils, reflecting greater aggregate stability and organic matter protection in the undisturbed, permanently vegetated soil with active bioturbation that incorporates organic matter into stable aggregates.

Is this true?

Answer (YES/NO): YES